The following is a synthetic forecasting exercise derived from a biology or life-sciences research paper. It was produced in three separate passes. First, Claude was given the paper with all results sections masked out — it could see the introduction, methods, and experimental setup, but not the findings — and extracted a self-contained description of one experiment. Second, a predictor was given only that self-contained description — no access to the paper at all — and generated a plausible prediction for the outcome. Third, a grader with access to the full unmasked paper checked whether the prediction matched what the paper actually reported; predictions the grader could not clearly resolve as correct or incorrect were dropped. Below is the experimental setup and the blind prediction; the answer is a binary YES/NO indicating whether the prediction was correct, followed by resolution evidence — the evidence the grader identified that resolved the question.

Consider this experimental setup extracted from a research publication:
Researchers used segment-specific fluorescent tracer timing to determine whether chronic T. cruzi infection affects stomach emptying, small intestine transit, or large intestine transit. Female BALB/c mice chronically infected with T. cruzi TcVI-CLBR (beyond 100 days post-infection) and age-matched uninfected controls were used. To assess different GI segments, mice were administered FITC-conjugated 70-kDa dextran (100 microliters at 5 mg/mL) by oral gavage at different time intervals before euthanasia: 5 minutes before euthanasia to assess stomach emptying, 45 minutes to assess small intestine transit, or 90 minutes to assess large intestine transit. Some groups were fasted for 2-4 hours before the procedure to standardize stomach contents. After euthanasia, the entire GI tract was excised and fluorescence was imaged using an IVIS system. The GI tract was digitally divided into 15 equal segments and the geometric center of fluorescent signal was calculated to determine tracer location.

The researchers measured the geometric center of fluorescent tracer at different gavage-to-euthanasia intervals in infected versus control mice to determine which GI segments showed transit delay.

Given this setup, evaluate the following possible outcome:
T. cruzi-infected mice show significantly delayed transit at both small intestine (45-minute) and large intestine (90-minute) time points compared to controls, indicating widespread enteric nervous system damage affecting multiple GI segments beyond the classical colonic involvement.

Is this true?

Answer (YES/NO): NO